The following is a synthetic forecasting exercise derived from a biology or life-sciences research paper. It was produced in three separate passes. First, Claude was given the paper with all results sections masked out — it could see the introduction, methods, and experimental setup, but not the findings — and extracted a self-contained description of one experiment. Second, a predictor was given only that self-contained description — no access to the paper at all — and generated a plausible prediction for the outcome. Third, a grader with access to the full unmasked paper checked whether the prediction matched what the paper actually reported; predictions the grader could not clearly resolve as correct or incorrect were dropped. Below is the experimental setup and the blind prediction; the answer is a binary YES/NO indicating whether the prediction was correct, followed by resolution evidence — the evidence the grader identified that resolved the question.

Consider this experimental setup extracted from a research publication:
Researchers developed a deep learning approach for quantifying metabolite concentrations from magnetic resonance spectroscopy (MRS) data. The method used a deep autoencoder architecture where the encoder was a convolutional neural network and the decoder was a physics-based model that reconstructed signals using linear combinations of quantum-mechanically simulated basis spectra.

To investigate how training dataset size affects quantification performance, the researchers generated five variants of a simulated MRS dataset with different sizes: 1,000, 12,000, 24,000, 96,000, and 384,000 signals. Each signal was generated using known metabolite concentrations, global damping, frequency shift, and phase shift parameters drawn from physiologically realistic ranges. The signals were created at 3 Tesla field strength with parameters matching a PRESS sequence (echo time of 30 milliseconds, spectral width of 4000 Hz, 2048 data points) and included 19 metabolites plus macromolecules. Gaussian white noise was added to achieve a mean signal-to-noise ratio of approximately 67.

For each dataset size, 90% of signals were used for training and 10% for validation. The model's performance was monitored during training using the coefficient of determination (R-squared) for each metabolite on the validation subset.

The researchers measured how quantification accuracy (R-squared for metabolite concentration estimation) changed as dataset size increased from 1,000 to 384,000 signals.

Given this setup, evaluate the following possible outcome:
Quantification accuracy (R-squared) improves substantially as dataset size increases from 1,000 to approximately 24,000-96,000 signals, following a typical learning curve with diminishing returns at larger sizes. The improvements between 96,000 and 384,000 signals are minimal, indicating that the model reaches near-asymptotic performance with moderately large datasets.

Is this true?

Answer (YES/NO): NO